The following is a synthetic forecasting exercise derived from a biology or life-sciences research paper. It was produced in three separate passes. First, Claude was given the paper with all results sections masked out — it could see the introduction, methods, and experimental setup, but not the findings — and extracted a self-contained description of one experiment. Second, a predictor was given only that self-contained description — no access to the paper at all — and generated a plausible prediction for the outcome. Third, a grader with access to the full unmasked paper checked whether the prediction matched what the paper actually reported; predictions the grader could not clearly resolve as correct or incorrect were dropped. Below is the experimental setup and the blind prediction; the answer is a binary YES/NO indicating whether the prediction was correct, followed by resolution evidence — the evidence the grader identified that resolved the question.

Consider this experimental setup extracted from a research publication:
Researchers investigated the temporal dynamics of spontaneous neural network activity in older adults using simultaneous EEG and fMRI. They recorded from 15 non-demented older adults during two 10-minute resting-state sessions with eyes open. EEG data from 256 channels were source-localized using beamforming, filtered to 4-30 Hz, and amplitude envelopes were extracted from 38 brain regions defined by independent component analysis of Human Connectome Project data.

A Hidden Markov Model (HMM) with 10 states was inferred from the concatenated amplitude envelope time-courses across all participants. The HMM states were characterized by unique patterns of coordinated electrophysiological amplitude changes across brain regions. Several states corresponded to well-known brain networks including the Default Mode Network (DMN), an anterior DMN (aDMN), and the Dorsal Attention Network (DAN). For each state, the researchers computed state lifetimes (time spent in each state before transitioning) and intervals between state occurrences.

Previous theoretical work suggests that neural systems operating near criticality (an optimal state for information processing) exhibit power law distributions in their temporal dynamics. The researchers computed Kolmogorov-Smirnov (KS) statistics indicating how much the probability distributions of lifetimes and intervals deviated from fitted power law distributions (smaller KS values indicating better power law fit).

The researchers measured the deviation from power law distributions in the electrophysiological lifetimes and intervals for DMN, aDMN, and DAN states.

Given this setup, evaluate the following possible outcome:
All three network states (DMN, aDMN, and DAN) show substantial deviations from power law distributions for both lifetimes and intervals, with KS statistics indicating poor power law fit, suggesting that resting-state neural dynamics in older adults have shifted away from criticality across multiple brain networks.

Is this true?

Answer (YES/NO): NO